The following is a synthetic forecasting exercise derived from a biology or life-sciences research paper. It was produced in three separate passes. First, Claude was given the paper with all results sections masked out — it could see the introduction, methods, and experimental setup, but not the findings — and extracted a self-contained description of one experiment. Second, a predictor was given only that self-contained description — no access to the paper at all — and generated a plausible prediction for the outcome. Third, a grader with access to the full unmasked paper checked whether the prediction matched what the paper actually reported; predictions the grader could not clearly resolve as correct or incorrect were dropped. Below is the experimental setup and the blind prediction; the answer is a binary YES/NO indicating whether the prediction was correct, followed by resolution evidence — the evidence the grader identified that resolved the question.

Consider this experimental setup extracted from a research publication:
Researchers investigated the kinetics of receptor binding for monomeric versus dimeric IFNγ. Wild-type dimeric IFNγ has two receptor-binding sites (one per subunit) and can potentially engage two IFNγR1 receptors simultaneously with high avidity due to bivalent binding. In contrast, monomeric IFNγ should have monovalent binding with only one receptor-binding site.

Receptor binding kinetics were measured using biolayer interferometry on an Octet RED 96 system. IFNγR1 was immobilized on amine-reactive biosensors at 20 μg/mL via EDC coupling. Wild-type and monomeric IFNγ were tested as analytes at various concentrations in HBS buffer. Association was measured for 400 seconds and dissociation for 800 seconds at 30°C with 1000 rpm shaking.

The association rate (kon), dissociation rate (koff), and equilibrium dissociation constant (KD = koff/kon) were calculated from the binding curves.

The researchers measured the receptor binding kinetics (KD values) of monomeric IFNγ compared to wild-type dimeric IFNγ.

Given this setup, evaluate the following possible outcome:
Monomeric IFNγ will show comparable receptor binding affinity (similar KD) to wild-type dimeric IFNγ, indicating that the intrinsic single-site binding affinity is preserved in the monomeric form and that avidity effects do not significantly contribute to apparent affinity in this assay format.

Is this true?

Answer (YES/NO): YES